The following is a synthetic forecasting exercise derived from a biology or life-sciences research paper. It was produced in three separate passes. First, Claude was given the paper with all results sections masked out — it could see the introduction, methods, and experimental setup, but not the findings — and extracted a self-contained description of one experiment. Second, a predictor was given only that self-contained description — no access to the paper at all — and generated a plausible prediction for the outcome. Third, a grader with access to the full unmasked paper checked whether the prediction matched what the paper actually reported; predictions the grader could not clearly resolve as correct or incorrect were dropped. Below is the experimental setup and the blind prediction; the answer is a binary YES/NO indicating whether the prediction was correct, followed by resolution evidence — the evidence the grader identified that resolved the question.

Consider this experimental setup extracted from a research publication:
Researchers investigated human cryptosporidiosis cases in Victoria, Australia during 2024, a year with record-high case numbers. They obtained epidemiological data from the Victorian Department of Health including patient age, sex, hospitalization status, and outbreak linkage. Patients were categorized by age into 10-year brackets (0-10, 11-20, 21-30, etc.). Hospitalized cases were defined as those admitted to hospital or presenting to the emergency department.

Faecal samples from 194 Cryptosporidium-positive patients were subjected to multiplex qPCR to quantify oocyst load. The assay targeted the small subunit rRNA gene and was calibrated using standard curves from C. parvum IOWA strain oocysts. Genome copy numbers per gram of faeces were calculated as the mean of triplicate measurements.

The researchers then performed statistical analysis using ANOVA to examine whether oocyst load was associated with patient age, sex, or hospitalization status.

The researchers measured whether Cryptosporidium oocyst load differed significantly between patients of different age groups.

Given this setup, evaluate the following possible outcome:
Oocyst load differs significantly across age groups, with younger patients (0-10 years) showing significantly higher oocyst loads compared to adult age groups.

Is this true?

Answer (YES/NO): YES